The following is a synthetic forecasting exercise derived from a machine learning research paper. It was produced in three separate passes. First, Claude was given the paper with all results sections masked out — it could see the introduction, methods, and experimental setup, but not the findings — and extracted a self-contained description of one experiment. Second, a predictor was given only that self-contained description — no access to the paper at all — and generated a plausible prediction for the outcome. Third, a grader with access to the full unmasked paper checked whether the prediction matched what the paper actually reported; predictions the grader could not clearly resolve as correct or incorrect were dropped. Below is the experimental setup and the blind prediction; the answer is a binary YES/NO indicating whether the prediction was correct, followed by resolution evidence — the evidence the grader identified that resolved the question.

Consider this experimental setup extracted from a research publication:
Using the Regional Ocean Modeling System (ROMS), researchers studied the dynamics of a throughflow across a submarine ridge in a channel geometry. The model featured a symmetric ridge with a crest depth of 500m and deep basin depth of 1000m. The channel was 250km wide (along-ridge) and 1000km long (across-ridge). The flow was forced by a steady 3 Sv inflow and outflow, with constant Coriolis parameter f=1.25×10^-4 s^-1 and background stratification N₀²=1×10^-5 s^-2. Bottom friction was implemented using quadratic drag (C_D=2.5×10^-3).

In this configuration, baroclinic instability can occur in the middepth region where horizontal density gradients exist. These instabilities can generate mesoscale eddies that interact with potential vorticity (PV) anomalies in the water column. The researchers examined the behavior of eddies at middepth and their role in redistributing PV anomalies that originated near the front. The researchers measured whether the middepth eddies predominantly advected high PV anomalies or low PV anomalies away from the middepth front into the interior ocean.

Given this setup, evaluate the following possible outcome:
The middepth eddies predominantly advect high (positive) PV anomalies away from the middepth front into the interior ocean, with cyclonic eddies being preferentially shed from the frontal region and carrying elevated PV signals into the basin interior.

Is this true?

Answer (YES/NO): NO